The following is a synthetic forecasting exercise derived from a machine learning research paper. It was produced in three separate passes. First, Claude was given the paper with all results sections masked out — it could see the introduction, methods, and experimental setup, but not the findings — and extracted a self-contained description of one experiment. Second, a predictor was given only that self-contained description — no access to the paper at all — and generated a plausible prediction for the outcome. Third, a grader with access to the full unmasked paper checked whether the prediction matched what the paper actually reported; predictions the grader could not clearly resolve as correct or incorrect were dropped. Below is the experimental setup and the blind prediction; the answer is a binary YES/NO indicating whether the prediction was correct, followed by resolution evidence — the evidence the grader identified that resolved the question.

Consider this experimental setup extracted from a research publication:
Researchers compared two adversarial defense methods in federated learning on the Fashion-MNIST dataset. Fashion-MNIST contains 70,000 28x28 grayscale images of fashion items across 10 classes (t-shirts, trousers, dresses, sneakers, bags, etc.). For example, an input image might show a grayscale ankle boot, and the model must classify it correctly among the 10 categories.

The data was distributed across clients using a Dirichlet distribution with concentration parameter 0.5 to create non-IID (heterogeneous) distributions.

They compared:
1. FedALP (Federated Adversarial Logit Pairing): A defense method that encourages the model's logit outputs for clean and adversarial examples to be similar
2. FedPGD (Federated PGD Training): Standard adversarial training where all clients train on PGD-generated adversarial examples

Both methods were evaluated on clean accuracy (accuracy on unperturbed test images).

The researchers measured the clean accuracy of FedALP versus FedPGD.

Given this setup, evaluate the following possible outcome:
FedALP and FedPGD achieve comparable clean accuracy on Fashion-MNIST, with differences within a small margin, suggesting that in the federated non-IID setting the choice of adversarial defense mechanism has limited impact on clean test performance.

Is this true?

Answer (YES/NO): NO